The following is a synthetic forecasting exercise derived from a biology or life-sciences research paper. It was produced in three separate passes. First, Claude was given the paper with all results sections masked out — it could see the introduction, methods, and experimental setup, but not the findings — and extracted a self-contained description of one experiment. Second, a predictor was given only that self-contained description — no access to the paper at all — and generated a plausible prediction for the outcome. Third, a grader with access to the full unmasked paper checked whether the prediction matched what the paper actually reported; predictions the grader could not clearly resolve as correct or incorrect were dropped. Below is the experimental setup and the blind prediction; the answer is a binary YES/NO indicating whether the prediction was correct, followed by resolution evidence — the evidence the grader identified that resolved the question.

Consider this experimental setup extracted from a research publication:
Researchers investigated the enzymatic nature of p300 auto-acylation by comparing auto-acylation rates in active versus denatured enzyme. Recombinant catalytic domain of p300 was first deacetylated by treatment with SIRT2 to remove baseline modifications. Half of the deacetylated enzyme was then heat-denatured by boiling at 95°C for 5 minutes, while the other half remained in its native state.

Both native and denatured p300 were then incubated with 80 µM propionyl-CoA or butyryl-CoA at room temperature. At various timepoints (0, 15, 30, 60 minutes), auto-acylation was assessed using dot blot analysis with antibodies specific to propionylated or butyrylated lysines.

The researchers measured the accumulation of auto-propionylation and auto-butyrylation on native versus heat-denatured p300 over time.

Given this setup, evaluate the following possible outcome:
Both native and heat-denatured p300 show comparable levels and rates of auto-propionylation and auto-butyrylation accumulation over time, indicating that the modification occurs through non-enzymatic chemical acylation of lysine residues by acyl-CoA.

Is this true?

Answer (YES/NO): NO